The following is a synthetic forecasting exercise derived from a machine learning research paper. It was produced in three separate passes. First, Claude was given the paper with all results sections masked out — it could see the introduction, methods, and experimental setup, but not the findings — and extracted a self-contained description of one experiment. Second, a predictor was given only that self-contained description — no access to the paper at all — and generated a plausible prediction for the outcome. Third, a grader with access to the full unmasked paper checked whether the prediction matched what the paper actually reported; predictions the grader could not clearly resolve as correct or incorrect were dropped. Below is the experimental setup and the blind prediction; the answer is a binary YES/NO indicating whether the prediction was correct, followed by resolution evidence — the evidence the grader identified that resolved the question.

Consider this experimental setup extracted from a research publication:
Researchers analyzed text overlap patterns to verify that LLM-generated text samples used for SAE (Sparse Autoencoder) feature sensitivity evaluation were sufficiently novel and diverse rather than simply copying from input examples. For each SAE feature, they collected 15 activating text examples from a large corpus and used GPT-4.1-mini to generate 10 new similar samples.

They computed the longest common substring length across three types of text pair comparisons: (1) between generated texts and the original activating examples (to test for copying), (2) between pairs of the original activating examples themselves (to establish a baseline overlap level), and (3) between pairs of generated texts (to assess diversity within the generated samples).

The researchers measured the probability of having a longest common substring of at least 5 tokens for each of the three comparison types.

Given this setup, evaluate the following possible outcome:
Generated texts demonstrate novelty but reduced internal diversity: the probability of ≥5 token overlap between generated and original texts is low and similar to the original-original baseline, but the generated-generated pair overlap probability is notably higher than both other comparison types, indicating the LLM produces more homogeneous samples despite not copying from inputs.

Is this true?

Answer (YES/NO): NO